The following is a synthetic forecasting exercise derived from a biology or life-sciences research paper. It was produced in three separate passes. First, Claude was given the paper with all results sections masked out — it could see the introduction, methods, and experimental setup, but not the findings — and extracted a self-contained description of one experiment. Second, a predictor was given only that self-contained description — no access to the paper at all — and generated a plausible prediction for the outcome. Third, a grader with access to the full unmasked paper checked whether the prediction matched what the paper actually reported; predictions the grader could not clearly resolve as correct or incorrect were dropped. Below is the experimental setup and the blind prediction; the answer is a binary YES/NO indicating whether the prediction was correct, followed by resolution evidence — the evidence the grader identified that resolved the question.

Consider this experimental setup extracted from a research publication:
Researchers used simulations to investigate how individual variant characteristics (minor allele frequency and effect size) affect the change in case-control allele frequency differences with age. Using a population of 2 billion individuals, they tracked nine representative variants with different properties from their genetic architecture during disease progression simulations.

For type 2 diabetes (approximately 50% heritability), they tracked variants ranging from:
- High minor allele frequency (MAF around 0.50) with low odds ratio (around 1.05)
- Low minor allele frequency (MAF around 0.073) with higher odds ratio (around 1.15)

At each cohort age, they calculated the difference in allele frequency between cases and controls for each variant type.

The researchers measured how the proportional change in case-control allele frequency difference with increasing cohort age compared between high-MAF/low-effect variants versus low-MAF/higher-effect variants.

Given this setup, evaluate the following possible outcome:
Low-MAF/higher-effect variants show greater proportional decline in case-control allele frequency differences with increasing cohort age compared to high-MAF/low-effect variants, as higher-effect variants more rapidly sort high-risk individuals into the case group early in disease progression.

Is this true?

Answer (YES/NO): YES